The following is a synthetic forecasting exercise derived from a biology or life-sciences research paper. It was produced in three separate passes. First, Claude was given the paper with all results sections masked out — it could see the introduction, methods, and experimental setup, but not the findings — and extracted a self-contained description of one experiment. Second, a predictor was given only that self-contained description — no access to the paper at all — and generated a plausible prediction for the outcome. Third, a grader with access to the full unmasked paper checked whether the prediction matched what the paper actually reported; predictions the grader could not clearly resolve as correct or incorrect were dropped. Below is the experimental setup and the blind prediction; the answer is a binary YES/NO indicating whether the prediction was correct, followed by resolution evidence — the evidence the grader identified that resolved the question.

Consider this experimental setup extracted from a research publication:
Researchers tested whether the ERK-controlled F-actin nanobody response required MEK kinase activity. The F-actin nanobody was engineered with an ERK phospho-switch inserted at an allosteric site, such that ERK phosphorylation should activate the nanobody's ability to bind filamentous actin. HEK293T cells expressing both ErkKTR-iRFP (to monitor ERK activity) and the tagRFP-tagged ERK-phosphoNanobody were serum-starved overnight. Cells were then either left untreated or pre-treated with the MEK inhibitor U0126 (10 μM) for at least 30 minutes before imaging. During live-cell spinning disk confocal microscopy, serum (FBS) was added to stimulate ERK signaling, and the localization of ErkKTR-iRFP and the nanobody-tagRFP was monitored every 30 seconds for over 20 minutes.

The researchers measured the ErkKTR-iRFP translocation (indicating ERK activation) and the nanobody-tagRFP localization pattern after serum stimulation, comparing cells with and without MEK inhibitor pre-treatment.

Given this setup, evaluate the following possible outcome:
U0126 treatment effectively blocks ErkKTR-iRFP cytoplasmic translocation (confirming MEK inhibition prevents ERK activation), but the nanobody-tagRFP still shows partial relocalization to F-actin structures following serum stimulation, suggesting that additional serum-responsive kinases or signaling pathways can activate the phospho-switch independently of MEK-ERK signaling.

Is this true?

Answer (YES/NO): NO